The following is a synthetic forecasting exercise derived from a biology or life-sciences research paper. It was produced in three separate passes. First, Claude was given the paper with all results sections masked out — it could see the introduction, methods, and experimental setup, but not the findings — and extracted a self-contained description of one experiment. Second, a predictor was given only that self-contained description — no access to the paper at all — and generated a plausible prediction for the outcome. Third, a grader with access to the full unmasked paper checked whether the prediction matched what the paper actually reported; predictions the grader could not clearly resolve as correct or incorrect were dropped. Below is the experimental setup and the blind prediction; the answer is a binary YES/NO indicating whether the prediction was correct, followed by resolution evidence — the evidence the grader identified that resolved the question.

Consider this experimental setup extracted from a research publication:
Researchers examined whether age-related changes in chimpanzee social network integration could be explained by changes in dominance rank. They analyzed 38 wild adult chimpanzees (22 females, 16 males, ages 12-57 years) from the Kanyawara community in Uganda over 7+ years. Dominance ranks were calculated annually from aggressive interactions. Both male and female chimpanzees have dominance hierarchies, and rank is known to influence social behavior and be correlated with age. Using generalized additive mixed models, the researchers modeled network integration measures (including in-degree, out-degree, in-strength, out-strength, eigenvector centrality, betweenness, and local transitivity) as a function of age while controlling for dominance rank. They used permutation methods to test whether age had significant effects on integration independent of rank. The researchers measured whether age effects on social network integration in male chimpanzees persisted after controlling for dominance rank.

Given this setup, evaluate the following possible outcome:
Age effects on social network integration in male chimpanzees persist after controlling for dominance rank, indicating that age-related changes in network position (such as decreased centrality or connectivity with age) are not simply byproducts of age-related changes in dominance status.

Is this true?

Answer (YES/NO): YES